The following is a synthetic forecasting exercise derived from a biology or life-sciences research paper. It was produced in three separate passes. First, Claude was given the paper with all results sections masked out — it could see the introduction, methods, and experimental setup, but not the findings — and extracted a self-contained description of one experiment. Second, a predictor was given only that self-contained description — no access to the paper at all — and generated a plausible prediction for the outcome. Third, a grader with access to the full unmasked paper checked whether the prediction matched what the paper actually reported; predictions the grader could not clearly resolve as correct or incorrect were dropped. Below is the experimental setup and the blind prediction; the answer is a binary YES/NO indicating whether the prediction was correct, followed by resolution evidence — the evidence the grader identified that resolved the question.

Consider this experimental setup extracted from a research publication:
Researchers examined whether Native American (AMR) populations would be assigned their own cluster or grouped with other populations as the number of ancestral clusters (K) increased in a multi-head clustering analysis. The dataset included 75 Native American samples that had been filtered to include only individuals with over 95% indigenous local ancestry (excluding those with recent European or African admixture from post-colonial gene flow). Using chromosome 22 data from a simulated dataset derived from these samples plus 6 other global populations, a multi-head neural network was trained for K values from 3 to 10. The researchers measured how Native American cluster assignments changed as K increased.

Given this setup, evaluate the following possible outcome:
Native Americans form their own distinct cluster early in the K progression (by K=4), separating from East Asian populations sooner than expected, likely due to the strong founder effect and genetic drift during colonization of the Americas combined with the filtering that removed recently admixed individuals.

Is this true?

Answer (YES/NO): NO